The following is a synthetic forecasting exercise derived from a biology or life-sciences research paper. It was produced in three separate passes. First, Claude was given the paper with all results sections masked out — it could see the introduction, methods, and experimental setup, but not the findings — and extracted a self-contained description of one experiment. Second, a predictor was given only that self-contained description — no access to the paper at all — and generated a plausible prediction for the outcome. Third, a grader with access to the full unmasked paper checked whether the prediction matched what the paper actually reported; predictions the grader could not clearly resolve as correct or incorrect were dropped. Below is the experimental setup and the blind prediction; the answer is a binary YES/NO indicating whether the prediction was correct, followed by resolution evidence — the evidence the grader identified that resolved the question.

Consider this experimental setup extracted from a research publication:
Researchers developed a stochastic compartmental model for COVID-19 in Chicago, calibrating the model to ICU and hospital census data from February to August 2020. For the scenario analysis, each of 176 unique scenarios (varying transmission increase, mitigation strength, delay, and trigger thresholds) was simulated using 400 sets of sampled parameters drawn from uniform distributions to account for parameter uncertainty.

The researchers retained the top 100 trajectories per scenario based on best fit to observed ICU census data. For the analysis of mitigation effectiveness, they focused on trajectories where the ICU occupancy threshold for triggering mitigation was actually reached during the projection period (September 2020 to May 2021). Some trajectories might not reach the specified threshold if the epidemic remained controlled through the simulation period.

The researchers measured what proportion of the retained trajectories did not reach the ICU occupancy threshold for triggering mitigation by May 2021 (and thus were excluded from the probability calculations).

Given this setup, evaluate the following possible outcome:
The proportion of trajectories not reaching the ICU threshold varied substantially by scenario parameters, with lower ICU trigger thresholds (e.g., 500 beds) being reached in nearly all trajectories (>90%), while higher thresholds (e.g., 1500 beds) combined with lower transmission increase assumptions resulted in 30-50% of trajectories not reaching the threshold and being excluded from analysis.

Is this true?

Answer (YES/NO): NO